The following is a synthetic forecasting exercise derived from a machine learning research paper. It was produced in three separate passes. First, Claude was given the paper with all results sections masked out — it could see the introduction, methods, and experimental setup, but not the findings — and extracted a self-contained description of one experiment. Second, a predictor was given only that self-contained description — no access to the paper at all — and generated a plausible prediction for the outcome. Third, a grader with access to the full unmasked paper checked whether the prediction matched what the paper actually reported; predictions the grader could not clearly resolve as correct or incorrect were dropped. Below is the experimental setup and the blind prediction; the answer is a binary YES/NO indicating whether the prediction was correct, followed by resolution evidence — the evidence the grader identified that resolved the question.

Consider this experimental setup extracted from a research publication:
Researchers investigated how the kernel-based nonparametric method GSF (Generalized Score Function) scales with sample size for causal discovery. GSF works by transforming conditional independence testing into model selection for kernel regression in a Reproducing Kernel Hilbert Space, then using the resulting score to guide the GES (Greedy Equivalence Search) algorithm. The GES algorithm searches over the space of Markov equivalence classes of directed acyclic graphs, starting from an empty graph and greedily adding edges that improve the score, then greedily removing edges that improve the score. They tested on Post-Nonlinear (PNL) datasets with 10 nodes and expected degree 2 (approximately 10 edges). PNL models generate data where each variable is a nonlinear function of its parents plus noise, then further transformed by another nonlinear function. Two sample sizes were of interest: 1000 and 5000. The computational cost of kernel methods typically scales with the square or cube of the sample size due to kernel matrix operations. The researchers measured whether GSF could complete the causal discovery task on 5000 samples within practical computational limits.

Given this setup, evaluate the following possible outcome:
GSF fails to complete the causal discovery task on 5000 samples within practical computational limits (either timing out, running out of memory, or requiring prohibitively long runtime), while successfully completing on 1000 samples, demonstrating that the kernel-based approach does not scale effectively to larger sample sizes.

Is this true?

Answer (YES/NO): YES